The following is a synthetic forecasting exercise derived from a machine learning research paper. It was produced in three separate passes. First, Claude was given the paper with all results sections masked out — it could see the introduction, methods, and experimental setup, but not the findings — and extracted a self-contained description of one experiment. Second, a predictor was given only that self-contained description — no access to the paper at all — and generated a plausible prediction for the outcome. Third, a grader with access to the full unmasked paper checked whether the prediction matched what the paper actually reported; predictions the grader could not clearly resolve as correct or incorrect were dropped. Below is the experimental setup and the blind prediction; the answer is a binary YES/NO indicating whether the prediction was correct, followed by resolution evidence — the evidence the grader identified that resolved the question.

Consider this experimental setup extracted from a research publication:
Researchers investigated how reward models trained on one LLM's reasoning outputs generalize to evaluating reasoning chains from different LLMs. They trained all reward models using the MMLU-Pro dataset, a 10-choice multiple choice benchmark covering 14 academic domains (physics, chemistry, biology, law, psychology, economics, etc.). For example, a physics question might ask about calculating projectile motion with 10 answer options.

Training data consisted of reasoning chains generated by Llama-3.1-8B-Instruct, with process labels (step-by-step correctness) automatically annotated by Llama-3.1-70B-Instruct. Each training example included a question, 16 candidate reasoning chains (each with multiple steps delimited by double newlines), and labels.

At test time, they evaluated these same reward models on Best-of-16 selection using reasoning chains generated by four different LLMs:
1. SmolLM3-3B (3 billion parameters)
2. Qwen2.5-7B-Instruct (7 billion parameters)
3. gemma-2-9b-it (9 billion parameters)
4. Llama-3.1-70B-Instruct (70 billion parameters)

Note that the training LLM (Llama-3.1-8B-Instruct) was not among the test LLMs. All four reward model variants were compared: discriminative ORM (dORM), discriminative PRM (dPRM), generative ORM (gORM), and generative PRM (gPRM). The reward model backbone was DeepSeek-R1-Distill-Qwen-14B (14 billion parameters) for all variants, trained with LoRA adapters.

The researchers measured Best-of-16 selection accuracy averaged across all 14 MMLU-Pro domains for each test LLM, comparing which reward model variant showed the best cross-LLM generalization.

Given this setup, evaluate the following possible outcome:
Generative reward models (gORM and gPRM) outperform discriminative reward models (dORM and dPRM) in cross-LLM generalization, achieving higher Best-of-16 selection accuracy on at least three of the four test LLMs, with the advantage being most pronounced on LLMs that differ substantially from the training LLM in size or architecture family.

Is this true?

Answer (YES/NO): NO